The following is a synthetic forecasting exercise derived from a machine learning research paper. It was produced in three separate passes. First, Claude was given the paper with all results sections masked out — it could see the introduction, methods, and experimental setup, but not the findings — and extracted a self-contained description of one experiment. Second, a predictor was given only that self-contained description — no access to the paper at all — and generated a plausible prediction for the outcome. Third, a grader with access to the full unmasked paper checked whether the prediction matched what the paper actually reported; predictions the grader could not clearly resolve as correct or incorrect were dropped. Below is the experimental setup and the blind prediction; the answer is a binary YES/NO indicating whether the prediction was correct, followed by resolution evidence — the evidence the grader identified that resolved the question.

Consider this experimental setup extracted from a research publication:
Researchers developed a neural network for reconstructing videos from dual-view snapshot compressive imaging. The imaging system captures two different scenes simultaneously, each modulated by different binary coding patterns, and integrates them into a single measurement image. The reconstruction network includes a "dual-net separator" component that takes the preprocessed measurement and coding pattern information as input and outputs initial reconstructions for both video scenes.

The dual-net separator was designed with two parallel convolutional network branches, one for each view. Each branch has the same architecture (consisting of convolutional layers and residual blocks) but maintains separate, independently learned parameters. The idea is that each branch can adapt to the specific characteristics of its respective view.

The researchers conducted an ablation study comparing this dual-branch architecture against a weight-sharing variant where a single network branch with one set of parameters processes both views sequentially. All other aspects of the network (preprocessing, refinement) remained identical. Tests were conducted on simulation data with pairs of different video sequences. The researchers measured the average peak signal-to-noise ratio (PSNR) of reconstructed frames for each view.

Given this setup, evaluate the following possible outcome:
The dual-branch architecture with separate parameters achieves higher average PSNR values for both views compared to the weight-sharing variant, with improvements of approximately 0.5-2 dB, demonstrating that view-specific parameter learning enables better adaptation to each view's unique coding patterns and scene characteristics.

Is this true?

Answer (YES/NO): NO